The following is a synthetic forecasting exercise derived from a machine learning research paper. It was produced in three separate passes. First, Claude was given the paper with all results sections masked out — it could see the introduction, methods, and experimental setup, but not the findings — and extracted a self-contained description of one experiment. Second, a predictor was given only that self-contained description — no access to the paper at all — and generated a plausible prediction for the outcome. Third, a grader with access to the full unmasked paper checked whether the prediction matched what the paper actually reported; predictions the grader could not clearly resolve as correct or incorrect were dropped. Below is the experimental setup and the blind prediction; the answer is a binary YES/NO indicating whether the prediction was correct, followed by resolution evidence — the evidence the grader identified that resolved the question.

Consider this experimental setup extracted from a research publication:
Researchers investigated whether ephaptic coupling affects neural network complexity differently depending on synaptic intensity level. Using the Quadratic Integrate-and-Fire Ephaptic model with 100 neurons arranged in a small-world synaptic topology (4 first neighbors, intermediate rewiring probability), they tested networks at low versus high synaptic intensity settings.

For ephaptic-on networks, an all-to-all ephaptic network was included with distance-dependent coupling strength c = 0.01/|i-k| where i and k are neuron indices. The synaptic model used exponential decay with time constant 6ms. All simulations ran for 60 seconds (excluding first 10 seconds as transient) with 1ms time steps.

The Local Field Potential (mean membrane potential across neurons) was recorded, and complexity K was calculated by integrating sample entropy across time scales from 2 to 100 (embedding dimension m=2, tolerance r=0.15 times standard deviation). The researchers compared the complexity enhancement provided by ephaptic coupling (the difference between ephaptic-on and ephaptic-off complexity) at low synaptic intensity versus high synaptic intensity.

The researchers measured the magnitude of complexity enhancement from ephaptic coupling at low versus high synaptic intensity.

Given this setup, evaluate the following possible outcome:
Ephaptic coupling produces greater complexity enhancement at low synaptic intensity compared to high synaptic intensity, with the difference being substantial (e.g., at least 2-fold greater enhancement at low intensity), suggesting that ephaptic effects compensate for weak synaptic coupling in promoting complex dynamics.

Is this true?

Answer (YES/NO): YES